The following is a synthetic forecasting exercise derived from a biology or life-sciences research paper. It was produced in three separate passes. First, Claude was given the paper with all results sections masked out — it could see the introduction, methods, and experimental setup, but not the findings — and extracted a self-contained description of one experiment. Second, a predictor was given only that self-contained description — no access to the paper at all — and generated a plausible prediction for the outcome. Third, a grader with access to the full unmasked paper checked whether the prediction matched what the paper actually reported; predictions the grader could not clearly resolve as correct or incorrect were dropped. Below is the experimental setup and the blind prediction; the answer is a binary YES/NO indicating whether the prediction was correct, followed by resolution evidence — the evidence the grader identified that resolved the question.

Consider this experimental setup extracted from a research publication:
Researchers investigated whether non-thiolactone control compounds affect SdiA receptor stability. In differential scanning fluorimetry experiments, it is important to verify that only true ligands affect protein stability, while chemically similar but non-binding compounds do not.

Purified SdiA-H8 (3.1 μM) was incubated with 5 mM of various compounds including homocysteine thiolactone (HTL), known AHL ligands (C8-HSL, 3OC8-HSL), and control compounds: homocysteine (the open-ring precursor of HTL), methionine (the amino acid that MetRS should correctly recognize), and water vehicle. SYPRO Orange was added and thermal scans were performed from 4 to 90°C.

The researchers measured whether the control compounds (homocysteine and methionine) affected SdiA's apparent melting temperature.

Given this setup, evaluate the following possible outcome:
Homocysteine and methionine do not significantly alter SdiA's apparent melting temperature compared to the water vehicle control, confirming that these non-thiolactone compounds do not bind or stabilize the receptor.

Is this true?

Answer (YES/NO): NO